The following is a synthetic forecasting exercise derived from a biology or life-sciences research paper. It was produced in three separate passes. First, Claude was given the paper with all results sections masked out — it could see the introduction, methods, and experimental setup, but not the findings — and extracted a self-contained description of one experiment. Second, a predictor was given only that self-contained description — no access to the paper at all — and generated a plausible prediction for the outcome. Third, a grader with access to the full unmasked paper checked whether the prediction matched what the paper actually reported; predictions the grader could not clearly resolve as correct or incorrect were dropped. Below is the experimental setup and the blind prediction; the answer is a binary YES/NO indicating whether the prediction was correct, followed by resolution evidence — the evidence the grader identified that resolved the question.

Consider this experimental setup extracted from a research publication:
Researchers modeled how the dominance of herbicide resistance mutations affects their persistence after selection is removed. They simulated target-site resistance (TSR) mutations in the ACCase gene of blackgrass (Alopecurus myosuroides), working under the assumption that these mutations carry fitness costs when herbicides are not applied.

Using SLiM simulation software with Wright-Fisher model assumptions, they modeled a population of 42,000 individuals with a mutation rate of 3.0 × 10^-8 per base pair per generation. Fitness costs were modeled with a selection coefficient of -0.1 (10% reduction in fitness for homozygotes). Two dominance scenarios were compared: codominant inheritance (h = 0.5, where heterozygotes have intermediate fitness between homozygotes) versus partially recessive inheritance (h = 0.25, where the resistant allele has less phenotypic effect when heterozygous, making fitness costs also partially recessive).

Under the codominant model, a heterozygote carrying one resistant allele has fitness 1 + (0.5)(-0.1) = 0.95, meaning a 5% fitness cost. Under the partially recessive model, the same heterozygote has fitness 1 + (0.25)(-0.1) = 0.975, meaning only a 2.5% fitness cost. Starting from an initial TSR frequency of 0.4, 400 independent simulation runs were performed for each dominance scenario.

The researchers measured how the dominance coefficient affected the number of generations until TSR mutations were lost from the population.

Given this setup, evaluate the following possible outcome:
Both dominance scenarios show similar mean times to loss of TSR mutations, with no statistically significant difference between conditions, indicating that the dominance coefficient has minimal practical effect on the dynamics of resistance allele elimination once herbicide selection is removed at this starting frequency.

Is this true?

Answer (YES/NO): NO